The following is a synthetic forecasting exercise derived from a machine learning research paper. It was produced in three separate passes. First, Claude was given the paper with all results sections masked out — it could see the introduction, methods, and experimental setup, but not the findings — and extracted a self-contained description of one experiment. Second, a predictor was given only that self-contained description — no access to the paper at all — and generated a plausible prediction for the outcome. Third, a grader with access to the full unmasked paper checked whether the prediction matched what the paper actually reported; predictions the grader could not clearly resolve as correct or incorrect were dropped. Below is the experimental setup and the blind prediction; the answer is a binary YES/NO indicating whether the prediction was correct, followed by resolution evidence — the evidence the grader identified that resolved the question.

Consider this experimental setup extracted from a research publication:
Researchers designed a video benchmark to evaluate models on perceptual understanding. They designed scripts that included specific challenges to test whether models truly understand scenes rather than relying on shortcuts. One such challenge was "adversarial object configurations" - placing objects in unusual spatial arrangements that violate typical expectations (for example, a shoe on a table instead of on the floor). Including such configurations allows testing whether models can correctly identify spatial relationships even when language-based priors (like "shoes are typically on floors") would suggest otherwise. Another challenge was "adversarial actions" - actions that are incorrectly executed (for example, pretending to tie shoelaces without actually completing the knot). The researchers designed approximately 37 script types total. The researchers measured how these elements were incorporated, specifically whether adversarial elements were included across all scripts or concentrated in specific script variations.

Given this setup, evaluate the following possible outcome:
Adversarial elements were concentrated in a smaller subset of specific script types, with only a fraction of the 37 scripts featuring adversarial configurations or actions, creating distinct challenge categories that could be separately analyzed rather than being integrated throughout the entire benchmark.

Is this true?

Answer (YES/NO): NO